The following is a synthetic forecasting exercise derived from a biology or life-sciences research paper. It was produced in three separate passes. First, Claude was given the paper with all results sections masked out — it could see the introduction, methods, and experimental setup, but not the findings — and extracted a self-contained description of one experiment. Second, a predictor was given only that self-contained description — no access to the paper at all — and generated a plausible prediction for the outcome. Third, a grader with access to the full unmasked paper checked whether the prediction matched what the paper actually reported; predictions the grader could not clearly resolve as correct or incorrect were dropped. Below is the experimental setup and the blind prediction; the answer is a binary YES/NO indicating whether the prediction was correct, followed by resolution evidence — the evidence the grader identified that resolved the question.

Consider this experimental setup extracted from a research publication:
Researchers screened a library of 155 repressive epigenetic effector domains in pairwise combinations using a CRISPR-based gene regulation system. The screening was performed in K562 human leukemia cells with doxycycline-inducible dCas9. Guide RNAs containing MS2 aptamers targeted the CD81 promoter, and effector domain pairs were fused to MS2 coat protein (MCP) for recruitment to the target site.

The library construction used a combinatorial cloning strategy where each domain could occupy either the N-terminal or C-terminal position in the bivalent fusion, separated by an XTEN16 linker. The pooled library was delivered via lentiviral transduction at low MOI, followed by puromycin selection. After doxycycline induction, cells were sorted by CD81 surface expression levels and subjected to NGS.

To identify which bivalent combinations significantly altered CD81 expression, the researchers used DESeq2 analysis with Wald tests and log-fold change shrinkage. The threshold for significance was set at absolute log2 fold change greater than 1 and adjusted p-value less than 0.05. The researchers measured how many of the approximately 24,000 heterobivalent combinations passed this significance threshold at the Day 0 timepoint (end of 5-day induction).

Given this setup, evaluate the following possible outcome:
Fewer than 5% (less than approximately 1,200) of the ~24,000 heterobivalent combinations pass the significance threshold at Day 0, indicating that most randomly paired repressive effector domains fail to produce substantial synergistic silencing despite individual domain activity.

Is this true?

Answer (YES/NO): NO